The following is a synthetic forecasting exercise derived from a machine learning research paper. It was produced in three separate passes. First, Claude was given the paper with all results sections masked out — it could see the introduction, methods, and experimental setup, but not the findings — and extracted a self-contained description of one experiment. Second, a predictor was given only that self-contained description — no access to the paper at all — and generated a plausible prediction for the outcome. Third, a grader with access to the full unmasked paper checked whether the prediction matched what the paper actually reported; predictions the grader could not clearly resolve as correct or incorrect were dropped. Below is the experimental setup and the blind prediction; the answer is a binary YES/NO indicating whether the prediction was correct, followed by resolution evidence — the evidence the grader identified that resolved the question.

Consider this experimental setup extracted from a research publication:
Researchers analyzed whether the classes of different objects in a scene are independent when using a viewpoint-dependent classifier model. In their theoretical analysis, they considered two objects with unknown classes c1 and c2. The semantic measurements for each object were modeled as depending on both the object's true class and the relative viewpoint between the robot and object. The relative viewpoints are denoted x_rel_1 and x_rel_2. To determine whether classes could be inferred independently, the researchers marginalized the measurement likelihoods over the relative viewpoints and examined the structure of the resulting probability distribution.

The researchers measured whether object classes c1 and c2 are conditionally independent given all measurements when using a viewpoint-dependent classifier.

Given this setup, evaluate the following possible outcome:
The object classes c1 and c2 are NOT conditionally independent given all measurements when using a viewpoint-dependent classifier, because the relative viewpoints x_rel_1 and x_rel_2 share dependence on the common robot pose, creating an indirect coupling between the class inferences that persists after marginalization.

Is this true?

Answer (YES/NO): YES